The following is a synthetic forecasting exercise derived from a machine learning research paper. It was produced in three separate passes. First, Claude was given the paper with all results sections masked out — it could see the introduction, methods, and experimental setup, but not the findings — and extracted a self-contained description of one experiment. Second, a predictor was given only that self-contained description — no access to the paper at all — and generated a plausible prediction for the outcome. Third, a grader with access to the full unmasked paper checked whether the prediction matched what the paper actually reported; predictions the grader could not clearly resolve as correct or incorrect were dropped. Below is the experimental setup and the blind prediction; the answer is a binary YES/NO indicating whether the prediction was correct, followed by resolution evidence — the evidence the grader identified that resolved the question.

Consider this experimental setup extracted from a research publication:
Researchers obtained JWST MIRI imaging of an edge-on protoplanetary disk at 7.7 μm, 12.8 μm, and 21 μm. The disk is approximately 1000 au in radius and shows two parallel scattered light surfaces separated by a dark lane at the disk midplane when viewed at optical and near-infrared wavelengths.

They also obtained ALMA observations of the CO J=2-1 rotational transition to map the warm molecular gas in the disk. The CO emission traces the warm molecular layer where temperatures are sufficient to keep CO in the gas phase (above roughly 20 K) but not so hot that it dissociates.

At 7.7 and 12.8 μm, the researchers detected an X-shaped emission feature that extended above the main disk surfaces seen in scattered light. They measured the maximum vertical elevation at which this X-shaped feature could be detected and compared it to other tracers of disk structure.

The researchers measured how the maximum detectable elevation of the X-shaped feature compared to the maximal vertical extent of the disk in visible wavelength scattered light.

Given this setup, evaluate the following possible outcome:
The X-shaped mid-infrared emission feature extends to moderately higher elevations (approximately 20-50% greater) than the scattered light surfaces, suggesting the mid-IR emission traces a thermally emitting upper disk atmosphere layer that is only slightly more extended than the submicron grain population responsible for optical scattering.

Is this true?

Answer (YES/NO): NO